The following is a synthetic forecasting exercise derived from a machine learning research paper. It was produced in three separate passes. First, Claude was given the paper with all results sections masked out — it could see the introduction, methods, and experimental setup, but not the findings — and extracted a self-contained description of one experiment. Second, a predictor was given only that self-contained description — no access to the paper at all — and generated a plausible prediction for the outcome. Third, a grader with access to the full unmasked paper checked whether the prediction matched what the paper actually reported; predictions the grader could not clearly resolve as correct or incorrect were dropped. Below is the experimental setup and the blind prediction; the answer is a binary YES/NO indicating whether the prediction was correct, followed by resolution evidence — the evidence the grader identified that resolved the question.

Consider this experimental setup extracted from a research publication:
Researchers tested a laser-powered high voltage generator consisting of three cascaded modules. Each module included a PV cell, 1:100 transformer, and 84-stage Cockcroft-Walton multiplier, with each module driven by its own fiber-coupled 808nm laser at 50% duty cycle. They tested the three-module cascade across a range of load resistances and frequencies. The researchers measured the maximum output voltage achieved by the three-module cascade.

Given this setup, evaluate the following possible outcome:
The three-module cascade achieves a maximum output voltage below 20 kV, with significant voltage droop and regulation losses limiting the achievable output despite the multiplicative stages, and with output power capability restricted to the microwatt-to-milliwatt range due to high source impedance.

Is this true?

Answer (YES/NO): YES